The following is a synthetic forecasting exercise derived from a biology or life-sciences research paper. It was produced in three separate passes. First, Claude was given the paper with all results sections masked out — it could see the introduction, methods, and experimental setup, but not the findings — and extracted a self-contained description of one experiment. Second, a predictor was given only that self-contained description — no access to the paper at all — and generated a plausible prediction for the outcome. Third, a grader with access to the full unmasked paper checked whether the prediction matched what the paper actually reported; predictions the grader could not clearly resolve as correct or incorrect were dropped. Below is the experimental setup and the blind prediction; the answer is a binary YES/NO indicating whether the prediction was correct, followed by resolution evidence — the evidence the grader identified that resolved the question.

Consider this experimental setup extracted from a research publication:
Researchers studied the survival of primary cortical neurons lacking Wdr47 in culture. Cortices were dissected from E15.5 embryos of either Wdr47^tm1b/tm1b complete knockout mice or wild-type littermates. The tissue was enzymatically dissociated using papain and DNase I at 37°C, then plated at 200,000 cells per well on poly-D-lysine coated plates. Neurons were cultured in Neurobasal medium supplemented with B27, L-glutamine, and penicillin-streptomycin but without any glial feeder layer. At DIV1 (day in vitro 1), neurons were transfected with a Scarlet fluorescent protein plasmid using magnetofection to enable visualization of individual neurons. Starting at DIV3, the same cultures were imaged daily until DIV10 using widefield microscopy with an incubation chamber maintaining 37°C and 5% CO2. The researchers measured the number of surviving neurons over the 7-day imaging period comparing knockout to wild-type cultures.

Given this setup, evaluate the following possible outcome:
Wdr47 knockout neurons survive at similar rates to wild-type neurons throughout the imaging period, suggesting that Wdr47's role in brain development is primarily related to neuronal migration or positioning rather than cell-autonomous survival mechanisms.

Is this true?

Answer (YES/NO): NO